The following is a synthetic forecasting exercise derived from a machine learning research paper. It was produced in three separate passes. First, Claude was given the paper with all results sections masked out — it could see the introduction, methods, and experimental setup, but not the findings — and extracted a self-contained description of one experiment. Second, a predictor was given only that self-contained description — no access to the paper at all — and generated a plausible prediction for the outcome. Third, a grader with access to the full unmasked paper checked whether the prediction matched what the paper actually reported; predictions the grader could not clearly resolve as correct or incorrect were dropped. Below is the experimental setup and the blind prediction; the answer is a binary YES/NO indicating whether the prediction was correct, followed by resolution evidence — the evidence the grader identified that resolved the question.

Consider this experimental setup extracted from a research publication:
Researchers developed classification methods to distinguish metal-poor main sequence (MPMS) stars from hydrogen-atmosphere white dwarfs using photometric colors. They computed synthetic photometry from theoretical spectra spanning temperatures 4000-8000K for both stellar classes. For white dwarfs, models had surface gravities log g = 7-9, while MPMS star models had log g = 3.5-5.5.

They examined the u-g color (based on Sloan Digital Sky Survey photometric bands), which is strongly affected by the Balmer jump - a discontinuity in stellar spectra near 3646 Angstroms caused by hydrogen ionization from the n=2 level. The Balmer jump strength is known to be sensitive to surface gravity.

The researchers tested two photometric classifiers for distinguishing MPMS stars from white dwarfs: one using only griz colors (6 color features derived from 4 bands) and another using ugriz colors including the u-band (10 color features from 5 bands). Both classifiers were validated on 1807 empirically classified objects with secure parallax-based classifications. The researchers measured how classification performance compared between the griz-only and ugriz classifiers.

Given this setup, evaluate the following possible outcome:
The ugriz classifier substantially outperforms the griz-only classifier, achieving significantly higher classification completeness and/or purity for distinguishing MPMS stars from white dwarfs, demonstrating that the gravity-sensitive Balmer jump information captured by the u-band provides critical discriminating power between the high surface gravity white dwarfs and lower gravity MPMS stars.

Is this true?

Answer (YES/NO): YES